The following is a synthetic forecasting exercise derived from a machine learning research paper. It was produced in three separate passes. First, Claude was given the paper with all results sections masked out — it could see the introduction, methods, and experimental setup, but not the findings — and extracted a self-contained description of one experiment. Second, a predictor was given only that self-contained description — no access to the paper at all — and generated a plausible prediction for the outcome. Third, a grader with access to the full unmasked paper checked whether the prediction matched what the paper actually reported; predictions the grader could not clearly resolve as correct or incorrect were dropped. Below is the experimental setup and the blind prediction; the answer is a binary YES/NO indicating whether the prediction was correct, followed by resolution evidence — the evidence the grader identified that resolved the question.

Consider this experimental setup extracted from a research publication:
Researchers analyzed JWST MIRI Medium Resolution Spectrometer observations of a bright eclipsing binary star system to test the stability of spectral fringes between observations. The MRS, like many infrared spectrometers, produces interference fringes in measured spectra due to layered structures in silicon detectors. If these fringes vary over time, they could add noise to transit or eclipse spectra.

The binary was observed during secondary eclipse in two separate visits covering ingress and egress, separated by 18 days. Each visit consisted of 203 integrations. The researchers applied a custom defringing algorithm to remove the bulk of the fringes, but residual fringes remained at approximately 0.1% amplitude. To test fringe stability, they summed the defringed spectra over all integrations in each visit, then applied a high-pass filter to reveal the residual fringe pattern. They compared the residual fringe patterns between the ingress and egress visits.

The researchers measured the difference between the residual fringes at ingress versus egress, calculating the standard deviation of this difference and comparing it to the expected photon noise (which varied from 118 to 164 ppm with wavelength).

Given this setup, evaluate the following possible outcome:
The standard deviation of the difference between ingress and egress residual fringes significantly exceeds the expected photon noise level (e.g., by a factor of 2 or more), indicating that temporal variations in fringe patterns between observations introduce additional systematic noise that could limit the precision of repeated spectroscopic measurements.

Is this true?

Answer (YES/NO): NO